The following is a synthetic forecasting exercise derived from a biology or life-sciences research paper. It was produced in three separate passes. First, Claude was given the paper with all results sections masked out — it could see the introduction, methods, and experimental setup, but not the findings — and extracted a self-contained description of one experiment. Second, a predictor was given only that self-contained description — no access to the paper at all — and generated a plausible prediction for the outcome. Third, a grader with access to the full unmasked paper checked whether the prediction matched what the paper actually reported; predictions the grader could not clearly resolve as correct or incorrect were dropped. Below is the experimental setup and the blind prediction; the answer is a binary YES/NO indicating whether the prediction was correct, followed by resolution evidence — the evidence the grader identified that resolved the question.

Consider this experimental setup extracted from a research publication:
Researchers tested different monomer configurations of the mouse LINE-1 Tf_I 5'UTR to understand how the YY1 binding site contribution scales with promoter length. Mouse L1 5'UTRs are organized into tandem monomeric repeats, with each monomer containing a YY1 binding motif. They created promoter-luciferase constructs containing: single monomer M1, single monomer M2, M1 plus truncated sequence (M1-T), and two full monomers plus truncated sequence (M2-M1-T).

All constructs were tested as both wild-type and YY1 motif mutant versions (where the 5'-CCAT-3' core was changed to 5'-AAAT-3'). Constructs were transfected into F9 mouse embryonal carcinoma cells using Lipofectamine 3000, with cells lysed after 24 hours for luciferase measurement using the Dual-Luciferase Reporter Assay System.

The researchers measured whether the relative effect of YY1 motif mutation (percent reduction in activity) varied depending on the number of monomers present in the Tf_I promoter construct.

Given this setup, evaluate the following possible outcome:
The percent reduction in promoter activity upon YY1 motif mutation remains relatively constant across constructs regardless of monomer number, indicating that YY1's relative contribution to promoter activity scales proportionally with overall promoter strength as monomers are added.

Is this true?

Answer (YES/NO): NO